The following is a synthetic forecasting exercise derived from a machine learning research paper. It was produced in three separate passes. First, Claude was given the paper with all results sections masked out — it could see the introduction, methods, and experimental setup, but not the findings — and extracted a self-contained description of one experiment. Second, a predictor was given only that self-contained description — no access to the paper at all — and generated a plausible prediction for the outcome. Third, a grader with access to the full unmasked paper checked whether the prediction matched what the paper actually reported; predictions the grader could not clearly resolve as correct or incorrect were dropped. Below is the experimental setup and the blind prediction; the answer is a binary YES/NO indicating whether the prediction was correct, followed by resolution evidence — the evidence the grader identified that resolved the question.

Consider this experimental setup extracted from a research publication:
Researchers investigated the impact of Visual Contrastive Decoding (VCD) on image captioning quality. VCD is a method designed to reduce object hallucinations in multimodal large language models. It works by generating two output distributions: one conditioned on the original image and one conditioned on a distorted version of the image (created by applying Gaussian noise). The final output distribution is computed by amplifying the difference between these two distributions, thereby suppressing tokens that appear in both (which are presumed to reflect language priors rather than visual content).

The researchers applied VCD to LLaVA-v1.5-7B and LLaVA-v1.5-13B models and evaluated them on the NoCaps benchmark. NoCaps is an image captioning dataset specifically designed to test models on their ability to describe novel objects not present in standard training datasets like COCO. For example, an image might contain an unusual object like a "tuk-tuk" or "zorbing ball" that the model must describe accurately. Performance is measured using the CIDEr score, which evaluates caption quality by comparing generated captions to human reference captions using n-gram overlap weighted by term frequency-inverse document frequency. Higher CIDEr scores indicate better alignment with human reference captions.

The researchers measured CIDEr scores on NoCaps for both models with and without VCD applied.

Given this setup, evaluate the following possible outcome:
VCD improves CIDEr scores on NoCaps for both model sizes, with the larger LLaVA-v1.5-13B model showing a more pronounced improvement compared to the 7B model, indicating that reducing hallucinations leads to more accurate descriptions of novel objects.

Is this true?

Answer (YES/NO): NO